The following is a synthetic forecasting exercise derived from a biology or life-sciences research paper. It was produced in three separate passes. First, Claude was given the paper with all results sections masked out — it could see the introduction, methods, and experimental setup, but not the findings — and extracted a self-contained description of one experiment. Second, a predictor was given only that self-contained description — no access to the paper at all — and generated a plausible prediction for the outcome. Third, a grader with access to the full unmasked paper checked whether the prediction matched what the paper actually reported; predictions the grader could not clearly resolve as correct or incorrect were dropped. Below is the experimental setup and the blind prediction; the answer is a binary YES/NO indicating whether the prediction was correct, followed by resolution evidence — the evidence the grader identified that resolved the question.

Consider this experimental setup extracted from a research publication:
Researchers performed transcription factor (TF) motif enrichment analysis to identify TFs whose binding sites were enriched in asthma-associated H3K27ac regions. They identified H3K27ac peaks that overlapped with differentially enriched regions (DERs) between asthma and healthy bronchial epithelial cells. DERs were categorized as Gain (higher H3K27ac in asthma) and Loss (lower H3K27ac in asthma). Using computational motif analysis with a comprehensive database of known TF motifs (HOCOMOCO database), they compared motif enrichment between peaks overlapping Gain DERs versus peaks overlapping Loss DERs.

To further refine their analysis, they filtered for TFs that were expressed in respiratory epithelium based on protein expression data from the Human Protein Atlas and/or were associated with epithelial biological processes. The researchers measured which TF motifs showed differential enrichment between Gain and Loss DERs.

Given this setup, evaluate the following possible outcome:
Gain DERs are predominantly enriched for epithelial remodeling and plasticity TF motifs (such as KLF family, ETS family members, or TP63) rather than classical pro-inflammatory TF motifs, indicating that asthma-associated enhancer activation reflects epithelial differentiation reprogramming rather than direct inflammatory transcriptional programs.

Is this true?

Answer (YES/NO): NO